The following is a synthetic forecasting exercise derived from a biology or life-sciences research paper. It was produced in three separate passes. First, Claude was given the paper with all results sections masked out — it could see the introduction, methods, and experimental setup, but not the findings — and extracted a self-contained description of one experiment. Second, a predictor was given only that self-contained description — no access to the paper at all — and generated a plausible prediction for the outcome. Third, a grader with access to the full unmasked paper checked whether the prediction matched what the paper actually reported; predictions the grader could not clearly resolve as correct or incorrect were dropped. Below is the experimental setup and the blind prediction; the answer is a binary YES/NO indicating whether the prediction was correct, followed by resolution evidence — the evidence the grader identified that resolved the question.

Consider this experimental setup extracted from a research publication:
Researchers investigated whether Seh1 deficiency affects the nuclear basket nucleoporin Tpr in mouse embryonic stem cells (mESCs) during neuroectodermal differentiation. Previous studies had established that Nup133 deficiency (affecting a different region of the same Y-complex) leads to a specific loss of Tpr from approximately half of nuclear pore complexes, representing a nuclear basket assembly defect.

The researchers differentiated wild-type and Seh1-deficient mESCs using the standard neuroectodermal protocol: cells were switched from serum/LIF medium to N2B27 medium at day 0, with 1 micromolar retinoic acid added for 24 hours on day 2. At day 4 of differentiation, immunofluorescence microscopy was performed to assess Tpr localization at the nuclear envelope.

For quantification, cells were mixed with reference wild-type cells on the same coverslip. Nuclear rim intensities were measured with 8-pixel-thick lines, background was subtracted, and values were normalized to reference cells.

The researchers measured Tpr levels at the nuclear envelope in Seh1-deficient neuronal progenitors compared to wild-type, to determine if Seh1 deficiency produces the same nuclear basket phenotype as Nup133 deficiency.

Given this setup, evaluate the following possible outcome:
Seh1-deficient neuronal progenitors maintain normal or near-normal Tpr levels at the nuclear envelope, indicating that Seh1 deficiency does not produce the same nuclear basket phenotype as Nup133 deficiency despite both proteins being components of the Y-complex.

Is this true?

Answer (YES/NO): NO